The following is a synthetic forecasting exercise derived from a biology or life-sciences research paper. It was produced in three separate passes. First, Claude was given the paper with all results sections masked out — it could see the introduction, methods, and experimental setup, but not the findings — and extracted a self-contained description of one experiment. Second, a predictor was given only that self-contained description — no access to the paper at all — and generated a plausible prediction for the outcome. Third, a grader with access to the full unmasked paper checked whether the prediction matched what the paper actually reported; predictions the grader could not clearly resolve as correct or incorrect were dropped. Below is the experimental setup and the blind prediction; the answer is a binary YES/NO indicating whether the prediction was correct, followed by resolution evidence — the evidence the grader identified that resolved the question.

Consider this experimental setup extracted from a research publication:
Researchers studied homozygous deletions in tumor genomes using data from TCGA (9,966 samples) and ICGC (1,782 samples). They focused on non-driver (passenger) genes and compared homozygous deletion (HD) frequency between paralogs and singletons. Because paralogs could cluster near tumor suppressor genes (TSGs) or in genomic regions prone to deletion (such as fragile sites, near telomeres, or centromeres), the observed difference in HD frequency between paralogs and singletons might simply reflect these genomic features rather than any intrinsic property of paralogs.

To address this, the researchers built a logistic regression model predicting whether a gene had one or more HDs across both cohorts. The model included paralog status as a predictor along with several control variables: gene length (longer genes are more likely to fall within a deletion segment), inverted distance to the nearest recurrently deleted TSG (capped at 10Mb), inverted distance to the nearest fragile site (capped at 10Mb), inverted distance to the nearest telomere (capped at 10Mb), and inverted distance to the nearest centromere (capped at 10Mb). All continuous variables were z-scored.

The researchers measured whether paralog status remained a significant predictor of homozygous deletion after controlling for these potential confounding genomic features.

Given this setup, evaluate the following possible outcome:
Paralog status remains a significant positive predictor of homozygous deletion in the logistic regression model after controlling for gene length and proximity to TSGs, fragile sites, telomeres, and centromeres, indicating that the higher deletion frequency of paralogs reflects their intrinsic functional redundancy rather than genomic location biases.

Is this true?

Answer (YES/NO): YES